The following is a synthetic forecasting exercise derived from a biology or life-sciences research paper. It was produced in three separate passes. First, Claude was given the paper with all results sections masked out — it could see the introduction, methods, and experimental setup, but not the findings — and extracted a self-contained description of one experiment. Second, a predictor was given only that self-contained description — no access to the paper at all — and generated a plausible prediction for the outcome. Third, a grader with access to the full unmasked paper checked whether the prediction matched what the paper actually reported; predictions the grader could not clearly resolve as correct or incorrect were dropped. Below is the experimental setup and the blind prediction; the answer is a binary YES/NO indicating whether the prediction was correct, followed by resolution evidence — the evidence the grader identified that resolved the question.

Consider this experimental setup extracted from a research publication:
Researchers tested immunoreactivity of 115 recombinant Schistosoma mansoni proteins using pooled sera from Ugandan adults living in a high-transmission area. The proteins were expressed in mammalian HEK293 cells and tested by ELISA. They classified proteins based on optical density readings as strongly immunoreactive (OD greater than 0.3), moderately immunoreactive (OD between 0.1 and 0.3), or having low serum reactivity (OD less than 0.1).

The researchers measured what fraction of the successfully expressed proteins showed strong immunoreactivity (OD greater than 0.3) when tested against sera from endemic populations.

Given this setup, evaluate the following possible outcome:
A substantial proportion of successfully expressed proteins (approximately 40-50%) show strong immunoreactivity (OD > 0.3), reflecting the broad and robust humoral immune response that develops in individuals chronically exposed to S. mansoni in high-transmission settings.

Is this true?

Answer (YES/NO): NO